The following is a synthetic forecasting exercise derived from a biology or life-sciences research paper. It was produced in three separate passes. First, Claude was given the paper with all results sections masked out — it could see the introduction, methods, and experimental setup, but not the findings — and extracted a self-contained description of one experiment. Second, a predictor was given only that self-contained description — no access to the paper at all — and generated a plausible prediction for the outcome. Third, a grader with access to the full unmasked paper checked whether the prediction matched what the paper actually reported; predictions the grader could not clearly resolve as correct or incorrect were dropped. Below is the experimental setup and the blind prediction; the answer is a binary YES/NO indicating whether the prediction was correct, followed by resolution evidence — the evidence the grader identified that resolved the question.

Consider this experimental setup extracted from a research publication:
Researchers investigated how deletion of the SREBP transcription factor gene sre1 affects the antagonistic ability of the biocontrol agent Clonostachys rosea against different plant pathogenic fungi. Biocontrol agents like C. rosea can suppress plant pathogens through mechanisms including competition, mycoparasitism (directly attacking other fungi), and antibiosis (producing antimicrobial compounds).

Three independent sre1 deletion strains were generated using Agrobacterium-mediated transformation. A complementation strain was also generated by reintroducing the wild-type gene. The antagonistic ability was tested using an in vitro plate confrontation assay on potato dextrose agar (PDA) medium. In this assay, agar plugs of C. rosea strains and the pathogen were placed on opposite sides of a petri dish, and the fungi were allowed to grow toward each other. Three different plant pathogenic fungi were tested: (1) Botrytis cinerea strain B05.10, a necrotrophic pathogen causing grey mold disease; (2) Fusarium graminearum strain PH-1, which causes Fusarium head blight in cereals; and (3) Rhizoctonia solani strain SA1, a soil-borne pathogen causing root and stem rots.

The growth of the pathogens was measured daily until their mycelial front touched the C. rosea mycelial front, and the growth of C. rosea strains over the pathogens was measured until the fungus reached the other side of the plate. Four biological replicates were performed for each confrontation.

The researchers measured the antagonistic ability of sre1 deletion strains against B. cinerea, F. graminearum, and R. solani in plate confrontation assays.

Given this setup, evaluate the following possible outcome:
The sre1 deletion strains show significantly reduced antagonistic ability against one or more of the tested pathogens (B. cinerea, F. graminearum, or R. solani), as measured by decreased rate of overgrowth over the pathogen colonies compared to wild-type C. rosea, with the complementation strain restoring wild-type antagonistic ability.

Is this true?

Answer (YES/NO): NO